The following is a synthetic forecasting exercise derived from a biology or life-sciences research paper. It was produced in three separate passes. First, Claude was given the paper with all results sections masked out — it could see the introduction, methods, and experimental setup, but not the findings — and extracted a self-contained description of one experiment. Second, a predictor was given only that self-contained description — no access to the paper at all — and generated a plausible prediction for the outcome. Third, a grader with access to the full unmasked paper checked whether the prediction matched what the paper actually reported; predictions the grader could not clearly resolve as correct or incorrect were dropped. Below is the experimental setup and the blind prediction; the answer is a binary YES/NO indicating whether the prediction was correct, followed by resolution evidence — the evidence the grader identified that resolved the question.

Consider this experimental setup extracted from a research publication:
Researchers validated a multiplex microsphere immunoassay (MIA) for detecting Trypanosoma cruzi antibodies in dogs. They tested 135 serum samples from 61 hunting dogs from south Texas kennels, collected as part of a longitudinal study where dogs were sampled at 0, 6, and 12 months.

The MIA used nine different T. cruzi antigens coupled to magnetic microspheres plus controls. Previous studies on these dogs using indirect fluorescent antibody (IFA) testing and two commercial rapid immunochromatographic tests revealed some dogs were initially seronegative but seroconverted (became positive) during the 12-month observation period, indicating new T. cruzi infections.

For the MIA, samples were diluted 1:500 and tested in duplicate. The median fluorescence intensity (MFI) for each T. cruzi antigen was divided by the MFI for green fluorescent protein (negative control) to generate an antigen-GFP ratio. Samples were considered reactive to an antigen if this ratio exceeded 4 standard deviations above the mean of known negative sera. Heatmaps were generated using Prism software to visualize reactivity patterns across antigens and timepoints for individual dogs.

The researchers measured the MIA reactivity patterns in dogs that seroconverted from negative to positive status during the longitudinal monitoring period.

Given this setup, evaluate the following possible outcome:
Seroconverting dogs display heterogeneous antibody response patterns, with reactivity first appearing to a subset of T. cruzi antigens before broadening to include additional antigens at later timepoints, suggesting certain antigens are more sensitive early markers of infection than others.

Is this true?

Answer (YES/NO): NO